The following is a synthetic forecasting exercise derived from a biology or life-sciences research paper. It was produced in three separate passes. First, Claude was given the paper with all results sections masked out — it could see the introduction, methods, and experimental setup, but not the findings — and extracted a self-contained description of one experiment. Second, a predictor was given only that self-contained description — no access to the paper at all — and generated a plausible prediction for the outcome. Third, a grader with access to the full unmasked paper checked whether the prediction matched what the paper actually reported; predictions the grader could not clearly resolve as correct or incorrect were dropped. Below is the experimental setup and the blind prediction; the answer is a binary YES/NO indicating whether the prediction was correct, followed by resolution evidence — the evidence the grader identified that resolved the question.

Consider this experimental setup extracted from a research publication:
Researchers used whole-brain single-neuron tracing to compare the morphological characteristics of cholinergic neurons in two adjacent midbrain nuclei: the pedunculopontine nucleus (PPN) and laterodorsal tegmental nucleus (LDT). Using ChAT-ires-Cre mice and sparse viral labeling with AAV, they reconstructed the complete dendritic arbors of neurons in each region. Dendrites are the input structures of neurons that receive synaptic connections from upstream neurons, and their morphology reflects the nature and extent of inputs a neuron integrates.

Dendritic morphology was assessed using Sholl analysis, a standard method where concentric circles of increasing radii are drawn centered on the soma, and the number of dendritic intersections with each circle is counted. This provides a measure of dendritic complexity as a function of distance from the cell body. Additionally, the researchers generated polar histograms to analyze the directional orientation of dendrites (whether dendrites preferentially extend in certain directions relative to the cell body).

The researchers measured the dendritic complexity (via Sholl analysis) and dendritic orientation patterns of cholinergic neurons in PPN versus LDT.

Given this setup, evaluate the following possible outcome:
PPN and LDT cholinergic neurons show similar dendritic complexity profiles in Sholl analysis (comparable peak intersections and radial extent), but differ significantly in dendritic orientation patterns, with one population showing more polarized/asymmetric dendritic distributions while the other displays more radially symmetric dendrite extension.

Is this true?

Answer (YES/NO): NO